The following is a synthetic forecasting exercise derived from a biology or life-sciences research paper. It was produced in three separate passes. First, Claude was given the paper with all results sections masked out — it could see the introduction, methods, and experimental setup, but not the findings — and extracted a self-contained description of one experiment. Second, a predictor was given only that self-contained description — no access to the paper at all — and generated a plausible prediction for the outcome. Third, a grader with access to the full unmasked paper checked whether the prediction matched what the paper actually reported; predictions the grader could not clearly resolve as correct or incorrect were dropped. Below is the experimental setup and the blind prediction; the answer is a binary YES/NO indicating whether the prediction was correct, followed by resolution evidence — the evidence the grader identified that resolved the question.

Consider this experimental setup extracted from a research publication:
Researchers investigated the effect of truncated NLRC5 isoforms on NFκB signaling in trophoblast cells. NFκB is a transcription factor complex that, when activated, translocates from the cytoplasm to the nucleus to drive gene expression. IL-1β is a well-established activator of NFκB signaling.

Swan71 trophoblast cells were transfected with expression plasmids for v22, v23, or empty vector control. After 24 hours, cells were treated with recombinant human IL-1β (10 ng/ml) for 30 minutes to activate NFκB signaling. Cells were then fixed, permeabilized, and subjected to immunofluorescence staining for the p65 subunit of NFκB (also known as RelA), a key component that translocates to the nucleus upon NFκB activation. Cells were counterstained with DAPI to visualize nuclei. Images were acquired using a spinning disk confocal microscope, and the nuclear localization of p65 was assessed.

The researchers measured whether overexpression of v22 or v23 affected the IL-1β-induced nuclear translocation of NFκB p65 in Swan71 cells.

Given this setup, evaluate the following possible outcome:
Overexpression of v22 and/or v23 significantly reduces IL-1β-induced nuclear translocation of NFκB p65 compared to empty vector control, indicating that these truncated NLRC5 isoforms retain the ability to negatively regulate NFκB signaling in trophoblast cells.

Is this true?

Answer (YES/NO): YES